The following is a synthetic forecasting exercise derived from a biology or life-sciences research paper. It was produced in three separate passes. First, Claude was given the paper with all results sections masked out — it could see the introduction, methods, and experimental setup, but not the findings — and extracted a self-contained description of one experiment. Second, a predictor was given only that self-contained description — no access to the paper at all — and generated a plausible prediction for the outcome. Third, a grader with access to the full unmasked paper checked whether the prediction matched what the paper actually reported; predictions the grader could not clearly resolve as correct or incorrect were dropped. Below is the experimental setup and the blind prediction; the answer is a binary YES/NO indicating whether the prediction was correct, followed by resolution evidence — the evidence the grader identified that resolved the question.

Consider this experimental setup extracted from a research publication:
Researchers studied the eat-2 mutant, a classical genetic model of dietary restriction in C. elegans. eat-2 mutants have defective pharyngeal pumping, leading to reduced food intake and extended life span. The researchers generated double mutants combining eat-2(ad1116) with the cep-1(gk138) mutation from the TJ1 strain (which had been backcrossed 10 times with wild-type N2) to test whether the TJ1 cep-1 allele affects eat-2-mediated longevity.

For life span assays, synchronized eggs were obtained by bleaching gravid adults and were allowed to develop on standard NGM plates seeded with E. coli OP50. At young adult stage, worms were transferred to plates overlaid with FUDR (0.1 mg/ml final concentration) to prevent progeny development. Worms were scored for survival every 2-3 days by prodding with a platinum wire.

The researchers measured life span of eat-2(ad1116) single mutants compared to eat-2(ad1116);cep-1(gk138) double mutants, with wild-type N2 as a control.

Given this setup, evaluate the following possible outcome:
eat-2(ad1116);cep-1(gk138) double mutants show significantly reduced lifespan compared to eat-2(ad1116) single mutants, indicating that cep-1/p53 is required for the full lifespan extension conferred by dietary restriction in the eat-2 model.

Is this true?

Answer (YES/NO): NO